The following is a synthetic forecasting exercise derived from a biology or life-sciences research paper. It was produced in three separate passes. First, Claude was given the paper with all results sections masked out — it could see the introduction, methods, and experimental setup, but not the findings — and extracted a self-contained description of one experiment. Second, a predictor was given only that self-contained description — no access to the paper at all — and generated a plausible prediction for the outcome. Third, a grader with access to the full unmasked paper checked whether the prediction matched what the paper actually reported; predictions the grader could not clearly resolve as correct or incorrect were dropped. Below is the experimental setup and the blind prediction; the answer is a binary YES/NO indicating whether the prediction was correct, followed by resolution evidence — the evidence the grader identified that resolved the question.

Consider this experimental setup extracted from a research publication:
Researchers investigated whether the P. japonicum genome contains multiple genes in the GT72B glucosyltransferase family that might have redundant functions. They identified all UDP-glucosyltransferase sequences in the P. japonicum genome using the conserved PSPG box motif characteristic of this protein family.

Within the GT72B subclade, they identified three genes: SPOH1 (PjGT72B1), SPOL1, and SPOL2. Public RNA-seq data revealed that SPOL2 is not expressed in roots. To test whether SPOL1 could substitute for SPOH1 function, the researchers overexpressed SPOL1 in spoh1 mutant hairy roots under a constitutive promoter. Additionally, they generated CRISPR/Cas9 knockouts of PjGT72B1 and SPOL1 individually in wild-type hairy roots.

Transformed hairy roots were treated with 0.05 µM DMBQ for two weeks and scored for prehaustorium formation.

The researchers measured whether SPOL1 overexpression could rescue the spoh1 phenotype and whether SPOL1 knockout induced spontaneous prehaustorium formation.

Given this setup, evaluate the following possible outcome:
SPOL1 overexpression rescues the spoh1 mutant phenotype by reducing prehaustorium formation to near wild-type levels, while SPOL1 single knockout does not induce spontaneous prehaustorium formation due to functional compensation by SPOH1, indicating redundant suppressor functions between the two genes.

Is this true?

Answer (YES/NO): NO